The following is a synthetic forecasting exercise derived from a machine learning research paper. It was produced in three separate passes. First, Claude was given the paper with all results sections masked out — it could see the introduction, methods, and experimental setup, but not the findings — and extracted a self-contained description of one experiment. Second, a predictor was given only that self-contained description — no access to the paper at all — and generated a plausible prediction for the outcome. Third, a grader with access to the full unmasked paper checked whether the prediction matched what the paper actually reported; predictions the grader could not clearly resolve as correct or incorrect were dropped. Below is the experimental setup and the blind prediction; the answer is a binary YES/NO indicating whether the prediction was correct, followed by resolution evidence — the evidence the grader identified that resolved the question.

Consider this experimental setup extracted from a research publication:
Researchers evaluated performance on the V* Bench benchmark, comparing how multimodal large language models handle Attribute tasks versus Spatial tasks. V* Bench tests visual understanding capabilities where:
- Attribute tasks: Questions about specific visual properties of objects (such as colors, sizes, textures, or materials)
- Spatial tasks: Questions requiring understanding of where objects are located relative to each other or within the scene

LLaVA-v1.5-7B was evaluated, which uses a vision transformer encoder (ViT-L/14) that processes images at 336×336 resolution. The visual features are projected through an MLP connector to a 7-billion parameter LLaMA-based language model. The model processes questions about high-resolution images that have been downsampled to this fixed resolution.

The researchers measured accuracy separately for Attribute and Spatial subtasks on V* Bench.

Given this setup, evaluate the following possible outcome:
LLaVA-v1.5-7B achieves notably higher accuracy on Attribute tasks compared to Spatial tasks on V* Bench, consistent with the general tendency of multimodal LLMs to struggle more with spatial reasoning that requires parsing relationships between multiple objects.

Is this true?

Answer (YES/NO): NO